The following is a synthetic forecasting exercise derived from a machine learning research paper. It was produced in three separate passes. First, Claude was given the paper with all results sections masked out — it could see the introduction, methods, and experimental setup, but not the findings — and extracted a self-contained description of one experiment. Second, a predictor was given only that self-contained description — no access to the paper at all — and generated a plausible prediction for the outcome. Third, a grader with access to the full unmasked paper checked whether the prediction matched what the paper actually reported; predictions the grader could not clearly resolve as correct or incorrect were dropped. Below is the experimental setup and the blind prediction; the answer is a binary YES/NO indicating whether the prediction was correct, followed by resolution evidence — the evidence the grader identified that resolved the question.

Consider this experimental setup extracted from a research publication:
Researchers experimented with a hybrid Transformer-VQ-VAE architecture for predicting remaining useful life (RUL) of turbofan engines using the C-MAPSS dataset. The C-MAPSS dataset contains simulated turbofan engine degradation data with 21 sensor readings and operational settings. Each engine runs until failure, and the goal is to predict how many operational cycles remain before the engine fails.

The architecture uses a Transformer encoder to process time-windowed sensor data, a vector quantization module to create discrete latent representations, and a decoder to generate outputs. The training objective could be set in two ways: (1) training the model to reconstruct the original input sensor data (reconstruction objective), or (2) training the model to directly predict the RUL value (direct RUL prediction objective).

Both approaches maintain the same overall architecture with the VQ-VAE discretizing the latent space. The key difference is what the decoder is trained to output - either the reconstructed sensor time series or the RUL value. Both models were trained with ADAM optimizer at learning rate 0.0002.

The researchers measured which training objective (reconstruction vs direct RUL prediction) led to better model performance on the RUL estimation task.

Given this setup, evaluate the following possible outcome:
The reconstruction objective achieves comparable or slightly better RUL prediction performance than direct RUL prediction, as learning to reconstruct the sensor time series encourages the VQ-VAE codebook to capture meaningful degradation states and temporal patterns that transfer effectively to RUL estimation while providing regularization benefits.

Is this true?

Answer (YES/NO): NO